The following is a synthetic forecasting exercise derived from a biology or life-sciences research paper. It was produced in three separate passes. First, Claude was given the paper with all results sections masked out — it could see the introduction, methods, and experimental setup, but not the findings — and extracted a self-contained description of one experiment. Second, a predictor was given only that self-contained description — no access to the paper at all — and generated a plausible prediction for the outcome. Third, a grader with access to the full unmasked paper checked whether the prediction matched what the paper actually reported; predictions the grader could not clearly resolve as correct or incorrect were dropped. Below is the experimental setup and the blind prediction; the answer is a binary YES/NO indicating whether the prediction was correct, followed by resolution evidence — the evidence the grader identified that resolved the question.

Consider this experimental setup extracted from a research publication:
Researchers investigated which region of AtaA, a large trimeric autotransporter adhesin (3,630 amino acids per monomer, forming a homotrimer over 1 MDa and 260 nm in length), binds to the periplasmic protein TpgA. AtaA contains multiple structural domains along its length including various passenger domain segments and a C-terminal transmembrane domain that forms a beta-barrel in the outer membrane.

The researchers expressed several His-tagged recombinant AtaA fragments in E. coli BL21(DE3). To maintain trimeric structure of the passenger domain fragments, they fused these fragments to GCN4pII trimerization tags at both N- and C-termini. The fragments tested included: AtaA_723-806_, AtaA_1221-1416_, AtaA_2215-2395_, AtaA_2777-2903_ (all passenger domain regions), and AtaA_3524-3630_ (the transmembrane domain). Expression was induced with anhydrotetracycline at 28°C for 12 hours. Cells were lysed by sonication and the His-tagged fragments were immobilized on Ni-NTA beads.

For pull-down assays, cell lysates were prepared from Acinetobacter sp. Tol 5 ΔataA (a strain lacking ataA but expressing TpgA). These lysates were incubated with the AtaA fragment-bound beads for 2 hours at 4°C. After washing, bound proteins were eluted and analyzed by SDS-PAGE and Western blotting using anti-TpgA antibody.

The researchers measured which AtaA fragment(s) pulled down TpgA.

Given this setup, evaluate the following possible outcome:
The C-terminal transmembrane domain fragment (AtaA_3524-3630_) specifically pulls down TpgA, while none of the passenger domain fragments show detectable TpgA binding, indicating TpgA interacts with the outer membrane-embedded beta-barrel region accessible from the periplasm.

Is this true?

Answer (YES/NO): YES